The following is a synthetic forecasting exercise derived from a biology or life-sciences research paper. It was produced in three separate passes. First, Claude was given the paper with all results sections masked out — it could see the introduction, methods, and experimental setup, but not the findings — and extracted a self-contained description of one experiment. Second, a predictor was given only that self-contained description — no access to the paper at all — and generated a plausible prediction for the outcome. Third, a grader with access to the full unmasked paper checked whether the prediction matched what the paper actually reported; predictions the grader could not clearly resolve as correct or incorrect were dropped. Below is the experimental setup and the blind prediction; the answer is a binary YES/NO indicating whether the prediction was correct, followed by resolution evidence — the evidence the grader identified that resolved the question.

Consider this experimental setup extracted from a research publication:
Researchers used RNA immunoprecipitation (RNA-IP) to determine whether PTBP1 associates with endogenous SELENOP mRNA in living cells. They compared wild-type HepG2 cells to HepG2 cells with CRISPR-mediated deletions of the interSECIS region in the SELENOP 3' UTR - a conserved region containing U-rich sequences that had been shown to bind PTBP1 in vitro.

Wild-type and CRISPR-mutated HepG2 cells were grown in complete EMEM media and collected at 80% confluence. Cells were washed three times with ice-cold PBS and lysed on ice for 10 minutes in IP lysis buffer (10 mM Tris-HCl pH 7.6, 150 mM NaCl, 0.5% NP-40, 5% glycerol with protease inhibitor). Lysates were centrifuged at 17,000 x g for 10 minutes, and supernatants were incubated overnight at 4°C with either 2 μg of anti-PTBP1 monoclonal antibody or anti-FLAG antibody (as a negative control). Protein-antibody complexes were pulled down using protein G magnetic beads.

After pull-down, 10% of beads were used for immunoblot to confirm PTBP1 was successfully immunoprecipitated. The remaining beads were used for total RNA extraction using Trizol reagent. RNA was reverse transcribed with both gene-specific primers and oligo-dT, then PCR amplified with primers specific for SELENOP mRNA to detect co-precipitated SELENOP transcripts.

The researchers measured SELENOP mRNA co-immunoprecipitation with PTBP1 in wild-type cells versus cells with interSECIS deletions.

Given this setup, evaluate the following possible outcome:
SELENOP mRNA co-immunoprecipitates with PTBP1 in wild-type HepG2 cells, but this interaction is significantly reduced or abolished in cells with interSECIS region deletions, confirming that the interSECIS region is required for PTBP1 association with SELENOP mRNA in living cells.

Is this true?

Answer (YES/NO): YES